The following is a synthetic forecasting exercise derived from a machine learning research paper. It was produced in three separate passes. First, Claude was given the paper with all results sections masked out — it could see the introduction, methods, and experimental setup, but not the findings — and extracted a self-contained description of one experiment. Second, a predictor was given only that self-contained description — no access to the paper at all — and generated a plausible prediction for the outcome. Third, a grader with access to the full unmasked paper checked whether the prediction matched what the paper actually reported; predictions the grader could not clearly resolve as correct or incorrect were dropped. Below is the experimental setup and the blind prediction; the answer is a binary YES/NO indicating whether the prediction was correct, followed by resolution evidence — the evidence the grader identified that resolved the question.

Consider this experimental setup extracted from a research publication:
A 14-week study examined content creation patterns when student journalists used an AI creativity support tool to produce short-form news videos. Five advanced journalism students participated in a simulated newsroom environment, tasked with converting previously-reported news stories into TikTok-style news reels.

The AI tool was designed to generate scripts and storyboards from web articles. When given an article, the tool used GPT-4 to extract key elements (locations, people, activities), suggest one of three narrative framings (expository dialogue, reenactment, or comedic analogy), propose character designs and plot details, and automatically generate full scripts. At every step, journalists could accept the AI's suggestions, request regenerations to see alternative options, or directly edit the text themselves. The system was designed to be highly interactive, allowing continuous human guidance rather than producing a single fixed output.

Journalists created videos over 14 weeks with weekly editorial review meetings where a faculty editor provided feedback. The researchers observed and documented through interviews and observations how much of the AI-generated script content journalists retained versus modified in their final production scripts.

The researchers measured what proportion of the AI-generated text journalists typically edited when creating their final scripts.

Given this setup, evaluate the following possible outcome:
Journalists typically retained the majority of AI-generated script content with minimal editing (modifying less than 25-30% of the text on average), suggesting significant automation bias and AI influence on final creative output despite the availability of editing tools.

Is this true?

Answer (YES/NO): NO